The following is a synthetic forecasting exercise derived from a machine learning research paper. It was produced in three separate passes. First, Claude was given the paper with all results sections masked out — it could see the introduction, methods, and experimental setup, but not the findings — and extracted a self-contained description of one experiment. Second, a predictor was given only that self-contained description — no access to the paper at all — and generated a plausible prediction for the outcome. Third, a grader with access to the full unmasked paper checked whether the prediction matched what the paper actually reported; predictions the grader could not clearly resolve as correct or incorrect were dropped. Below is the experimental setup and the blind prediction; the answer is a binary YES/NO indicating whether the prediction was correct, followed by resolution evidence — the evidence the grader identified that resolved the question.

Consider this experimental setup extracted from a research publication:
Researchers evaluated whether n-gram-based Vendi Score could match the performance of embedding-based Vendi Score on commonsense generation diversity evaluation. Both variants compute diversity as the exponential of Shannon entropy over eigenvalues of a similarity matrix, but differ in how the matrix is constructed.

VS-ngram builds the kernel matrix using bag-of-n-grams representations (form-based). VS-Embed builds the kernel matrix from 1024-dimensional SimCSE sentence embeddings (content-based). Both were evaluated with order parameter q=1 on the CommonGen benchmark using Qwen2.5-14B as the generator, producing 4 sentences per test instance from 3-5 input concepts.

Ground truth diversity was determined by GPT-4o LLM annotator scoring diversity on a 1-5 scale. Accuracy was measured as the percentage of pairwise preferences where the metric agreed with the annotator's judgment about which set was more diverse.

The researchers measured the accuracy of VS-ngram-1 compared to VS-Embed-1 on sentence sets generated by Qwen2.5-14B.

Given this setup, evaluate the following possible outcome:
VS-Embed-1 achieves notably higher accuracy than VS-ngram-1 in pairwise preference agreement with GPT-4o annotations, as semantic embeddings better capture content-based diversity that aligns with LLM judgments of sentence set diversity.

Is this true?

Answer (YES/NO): YES